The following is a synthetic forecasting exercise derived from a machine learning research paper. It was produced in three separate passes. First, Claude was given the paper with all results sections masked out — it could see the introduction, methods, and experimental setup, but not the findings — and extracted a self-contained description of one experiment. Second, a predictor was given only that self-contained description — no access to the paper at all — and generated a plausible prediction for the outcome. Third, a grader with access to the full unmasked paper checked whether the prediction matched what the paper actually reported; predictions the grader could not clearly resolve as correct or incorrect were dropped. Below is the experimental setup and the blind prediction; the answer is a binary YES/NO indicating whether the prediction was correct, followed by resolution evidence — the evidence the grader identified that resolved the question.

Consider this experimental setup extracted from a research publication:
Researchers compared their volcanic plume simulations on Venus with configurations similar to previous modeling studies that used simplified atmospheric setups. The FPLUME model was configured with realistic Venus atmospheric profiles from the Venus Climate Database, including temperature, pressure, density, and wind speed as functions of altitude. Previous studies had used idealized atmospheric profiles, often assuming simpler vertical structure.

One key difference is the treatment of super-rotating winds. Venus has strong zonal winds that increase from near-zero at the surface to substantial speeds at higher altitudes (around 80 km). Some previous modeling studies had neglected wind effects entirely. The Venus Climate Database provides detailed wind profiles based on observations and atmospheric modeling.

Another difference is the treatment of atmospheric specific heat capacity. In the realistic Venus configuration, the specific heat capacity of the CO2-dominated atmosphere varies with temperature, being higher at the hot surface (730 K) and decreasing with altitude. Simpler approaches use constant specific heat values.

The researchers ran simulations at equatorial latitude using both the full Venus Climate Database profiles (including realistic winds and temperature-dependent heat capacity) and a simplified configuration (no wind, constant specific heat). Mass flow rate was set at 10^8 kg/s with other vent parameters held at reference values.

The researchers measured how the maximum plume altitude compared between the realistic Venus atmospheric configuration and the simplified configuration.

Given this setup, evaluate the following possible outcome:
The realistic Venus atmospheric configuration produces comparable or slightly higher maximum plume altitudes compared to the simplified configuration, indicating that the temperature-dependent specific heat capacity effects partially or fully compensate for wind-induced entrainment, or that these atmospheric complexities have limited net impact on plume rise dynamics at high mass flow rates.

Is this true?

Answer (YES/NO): NO